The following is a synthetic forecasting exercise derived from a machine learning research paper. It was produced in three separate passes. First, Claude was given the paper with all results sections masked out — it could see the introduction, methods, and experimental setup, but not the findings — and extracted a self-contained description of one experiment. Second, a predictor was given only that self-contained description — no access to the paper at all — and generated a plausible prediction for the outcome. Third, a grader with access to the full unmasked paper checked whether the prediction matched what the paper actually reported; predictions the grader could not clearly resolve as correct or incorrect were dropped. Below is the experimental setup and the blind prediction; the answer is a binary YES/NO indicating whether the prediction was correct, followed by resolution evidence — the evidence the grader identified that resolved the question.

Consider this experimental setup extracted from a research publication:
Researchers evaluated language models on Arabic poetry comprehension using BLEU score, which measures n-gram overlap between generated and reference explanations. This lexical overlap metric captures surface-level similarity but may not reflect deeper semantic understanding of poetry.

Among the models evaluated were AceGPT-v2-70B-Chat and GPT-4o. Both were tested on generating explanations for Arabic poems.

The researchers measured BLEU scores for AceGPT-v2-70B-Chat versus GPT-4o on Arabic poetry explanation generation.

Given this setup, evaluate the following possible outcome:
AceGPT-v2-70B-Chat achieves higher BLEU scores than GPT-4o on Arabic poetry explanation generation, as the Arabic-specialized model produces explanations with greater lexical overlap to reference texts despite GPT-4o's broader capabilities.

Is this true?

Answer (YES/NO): YES